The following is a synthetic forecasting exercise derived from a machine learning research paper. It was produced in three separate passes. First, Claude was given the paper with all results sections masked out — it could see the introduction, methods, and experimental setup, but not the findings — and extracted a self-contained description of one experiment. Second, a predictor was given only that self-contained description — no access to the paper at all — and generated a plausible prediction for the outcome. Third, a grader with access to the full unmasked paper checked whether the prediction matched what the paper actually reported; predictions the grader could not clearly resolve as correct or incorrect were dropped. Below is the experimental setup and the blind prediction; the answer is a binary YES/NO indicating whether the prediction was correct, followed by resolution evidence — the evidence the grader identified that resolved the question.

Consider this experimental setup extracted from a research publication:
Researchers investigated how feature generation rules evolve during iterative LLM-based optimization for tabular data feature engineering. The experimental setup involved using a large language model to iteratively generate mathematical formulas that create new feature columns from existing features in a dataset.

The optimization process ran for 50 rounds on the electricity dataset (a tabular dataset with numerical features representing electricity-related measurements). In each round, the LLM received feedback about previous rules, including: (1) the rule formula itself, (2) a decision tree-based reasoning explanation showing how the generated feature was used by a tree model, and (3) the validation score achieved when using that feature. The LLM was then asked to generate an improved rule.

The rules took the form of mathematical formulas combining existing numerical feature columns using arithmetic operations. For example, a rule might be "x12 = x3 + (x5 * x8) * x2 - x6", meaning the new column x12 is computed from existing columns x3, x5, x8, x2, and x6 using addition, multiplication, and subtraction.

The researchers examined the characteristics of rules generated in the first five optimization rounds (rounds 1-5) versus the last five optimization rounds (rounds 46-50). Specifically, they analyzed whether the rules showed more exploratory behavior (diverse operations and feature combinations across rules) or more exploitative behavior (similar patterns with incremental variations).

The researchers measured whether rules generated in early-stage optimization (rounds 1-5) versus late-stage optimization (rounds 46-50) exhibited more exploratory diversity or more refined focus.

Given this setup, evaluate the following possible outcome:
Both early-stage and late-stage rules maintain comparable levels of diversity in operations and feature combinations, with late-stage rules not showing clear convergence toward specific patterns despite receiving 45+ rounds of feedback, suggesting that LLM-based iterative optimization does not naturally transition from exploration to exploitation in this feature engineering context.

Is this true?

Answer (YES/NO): NO